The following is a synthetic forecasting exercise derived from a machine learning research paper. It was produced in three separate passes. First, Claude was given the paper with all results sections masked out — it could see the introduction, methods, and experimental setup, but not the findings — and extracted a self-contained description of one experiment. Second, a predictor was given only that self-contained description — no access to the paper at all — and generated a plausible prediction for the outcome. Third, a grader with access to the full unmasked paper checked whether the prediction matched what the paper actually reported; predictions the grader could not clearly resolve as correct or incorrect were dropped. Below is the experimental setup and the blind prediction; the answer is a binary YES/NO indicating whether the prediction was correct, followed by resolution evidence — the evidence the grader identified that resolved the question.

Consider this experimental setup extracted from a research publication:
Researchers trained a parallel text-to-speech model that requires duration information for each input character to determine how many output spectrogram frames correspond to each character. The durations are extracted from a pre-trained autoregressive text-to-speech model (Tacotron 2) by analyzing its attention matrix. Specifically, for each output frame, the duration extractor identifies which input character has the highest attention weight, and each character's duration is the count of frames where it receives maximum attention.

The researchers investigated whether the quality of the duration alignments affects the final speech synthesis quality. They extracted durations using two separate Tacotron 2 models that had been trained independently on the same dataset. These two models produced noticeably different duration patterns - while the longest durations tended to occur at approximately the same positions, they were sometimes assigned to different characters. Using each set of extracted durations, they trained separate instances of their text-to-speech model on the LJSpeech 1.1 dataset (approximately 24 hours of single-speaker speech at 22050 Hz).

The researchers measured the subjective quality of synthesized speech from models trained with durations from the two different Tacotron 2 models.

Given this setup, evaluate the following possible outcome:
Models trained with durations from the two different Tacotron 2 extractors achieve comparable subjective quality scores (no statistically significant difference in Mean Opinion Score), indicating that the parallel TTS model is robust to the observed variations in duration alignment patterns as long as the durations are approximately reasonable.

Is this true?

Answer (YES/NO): YES